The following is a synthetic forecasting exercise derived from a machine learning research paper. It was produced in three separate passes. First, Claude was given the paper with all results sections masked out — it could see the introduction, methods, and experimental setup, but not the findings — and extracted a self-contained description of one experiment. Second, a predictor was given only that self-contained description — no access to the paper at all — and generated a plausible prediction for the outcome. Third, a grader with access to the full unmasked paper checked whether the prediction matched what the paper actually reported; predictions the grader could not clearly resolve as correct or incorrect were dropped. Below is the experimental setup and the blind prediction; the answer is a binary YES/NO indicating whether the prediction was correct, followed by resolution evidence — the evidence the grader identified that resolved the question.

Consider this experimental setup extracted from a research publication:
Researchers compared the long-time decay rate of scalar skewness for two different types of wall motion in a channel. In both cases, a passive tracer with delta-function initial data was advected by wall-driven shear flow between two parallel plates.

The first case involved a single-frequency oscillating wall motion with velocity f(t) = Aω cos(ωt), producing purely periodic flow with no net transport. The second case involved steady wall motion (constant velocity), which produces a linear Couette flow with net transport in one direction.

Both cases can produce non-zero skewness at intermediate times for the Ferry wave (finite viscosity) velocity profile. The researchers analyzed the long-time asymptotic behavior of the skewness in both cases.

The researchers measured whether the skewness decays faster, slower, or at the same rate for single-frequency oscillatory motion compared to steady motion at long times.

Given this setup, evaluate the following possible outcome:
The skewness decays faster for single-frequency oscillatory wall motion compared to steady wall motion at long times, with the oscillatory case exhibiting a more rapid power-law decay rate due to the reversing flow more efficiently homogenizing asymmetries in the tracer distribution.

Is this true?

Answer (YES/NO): YES